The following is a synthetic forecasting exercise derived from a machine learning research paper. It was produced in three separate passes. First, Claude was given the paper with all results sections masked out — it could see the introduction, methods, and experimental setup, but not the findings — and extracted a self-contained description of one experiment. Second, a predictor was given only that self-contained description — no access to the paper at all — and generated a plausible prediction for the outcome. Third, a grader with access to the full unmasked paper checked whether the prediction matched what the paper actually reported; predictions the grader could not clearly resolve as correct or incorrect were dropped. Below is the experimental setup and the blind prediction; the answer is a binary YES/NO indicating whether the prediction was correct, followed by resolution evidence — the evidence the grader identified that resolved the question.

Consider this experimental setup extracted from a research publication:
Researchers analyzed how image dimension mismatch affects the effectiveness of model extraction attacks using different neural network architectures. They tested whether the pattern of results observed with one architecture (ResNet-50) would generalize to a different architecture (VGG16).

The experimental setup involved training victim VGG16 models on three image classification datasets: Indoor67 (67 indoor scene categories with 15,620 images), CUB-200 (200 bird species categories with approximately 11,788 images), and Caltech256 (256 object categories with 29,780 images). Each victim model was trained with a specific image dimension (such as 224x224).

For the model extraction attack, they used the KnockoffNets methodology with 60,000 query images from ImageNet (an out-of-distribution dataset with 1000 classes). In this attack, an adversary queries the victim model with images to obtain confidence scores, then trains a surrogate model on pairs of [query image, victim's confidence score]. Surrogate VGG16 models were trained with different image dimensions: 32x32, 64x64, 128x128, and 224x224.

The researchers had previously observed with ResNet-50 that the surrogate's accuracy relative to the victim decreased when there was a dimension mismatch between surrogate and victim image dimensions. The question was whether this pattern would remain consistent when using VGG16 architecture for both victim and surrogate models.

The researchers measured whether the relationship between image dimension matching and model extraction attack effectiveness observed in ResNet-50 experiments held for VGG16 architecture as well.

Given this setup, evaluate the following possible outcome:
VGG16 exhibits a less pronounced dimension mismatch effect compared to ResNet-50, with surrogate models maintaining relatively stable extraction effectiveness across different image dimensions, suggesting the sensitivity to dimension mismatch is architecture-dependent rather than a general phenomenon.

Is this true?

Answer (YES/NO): NO